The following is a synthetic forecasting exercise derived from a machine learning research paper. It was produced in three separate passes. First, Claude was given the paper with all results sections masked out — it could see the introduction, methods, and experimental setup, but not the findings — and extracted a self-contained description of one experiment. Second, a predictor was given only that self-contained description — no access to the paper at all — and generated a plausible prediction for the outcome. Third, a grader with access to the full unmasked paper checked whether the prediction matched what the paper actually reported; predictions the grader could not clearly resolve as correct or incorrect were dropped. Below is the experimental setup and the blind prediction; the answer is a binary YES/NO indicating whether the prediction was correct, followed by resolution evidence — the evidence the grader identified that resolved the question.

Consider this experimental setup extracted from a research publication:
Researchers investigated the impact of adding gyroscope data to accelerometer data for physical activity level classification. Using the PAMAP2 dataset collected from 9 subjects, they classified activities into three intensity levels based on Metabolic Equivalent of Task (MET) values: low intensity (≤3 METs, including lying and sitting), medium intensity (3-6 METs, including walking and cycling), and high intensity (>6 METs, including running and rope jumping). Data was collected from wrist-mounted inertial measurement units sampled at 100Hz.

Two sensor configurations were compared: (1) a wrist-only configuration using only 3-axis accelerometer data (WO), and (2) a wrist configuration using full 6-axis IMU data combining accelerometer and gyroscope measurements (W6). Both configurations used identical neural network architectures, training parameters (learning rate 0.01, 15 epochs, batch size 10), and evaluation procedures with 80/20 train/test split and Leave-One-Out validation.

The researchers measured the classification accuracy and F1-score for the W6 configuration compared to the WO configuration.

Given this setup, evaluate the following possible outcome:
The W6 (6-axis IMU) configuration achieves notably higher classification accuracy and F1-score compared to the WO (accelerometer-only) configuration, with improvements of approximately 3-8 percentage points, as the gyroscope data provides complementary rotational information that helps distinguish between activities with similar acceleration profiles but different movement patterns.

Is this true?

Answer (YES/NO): NO